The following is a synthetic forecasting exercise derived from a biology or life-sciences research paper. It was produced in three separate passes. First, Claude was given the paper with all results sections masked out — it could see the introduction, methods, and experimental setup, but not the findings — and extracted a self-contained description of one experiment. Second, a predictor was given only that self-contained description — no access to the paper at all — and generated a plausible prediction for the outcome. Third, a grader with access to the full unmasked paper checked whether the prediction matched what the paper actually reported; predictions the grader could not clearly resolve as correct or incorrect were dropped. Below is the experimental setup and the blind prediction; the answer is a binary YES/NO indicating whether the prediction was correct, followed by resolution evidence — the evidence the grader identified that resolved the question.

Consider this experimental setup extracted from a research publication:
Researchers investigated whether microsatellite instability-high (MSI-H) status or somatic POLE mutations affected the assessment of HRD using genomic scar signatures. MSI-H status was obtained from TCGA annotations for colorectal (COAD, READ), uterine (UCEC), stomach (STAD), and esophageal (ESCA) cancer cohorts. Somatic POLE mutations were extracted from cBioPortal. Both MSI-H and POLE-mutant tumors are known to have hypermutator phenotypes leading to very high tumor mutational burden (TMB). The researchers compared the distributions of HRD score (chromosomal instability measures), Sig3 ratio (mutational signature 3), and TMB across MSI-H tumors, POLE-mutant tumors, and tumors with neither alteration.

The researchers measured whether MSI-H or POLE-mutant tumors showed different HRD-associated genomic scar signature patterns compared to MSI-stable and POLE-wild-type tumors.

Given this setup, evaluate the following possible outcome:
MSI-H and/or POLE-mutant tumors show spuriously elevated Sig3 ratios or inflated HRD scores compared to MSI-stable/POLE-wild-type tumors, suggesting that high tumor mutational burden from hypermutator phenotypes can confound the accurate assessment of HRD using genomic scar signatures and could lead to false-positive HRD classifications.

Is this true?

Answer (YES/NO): NO